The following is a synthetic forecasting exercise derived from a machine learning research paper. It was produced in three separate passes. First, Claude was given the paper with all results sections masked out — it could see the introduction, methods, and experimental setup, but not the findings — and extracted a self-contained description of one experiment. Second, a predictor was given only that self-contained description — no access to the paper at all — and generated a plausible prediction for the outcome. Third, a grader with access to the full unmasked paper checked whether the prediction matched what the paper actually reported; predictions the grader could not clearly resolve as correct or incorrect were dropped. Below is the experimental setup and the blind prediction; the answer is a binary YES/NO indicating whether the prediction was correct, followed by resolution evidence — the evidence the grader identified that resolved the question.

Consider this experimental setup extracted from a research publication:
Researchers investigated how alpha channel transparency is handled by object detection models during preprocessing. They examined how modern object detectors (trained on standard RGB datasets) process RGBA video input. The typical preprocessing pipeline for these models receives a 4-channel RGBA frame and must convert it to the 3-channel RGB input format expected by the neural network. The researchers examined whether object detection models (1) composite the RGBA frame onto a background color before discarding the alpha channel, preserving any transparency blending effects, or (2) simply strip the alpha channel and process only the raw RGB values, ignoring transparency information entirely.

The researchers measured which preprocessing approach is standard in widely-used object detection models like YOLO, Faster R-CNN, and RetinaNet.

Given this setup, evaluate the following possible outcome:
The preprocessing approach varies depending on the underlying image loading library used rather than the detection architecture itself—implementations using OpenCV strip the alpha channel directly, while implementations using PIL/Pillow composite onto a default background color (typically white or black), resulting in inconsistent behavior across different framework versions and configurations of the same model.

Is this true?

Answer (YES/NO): NO